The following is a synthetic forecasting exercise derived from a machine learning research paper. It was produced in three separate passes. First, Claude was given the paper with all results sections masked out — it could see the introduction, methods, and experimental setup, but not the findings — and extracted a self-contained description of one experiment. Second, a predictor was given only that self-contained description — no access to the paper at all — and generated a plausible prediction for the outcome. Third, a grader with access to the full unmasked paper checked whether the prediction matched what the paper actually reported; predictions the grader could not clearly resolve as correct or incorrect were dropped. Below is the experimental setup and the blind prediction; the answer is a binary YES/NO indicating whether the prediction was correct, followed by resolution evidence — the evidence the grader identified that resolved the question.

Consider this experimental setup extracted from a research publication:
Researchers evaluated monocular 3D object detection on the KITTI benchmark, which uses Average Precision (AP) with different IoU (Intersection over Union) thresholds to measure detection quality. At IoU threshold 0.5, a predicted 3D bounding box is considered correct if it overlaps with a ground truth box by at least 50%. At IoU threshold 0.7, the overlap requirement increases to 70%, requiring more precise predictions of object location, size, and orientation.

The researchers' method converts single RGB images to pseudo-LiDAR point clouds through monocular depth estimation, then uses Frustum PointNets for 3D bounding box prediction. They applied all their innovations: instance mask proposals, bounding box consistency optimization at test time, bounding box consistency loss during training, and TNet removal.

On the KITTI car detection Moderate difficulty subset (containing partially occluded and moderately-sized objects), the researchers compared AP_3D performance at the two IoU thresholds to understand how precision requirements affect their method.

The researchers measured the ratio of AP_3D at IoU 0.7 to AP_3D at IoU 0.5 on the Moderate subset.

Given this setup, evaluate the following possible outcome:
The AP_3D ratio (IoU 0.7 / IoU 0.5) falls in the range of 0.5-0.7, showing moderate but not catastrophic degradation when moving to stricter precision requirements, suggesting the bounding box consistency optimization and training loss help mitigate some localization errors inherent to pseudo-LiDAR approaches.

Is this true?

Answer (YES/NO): NO